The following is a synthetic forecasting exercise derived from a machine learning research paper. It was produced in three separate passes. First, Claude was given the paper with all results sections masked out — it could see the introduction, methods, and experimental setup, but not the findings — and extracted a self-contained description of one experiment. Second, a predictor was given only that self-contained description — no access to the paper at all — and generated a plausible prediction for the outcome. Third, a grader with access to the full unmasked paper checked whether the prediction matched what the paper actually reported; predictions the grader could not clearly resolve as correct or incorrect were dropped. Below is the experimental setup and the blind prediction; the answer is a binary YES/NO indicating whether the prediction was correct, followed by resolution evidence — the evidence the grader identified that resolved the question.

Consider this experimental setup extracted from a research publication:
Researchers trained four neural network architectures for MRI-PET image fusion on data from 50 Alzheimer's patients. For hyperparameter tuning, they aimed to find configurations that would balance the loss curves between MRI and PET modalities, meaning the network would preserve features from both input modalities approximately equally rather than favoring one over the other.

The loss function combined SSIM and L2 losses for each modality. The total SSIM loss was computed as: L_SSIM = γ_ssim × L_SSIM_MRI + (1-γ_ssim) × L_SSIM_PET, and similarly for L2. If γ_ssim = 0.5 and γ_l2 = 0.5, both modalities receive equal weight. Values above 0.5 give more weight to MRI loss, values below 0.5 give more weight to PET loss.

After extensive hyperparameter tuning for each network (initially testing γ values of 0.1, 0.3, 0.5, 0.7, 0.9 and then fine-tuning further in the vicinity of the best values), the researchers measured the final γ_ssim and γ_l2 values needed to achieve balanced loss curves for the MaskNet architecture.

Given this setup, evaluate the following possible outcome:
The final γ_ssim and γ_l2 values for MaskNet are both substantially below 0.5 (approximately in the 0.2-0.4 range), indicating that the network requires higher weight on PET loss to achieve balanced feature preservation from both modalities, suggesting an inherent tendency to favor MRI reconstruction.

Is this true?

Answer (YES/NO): NO